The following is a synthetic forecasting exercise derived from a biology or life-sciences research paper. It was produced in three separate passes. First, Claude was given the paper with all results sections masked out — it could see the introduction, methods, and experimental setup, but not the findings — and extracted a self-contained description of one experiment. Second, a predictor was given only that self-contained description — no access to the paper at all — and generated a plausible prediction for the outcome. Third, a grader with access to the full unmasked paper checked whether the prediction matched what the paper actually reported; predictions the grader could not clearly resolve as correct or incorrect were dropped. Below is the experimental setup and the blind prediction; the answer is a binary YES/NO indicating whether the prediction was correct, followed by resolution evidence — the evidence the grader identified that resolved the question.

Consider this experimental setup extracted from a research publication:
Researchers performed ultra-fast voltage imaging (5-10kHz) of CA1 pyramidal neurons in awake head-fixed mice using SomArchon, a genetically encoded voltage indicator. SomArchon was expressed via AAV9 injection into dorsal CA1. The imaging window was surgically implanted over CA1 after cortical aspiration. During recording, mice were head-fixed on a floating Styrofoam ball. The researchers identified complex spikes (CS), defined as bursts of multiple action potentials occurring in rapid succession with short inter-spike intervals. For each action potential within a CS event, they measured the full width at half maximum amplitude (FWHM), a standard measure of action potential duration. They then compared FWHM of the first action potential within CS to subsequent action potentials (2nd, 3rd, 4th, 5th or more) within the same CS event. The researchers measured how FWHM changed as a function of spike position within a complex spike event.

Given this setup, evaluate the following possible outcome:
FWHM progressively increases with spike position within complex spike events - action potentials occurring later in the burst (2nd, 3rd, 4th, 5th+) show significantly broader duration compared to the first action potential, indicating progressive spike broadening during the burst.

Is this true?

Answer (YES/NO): YES